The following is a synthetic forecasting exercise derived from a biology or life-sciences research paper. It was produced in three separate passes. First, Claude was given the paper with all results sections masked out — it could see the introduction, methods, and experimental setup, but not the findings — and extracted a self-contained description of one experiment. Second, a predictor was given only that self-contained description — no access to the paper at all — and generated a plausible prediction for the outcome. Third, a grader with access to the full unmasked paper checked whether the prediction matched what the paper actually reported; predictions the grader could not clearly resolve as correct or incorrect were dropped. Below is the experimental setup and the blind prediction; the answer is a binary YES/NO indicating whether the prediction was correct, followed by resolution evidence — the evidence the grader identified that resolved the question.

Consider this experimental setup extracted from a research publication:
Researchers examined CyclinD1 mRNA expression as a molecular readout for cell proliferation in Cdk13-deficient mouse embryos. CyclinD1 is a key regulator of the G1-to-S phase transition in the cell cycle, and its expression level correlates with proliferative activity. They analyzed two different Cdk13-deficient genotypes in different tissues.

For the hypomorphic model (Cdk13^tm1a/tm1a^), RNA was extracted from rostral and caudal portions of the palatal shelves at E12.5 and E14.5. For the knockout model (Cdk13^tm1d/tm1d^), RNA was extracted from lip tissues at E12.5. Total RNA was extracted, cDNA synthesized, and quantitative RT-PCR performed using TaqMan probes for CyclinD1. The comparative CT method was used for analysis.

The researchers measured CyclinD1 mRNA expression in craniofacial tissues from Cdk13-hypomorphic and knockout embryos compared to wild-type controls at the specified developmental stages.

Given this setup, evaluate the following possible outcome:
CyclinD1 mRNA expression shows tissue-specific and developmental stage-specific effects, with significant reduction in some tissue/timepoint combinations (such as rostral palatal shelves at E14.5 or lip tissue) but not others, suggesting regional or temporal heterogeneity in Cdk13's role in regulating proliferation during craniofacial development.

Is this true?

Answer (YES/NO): NO